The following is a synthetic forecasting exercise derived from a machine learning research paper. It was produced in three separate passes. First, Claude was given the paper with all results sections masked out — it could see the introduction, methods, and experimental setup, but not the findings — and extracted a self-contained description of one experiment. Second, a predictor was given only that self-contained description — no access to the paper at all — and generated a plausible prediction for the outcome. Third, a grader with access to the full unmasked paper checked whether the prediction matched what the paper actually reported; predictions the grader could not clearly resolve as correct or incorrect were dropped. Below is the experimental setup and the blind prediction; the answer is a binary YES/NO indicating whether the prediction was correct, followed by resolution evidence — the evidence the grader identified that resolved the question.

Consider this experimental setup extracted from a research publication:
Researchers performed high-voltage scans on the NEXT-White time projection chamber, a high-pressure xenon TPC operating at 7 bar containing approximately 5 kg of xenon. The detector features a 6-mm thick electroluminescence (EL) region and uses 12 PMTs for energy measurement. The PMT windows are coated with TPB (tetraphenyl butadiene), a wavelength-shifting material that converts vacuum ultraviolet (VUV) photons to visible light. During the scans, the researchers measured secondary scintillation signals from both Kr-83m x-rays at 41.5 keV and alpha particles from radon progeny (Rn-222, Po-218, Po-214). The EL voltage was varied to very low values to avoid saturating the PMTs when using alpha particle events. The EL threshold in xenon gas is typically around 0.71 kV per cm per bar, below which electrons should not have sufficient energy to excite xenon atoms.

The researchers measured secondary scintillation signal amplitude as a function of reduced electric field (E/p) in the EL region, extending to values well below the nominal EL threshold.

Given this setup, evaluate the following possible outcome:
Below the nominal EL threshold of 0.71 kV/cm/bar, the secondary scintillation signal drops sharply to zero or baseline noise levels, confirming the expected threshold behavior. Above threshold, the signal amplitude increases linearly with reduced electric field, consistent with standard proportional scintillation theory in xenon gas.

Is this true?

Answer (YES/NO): NO